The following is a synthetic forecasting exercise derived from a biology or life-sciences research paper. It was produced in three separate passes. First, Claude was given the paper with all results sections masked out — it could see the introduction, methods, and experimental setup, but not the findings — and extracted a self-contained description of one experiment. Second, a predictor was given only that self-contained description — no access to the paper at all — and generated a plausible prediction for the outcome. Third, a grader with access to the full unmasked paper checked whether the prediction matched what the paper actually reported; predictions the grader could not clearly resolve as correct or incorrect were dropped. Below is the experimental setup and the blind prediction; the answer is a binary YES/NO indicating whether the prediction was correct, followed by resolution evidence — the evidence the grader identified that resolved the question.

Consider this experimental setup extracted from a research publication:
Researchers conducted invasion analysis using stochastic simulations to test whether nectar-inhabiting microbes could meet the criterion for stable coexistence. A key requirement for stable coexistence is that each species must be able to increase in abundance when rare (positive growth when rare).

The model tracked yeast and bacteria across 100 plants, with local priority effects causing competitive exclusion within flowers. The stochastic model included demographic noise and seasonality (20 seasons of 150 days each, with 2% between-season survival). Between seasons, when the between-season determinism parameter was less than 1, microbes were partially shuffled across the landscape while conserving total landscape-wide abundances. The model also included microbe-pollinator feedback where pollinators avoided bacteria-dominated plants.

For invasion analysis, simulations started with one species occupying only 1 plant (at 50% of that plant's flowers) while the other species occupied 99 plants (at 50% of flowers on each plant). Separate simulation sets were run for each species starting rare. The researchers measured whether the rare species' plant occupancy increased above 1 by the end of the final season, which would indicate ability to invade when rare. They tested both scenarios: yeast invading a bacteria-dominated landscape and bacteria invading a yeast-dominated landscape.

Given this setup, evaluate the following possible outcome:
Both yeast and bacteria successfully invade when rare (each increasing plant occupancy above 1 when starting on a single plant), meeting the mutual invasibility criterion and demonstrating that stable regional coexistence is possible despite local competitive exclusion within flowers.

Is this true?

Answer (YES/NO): YES